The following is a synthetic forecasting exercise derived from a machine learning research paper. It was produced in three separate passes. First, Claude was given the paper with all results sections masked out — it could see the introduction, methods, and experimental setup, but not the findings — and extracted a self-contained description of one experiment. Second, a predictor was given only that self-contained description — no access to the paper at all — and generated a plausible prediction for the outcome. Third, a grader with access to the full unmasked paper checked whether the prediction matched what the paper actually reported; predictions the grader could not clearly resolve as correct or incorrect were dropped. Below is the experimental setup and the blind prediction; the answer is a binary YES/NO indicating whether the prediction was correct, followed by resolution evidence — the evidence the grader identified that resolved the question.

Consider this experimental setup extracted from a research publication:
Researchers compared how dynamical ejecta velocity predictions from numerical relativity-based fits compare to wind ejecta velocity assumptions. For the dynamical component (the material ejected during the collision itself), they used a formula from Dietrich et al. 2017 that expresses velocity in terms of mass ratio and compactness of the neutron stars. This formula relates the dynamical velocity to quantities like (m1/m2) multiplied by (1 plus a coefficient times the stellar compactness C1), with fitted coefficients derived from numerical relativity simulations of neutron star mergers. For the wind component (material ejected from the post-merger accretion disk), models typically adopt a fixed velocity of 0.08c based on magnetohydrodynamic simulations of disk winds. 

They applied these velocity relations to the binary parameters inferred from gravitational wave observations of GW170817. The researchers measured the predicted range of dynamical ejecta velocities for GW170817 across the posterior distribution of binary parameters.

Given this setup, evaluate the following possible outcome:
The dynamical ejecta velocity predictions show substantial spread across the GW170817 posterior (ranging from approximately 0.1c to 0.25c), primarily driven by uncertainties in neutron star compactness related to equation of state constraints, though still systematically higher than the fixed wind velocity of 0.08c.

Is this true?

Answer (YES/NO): NO